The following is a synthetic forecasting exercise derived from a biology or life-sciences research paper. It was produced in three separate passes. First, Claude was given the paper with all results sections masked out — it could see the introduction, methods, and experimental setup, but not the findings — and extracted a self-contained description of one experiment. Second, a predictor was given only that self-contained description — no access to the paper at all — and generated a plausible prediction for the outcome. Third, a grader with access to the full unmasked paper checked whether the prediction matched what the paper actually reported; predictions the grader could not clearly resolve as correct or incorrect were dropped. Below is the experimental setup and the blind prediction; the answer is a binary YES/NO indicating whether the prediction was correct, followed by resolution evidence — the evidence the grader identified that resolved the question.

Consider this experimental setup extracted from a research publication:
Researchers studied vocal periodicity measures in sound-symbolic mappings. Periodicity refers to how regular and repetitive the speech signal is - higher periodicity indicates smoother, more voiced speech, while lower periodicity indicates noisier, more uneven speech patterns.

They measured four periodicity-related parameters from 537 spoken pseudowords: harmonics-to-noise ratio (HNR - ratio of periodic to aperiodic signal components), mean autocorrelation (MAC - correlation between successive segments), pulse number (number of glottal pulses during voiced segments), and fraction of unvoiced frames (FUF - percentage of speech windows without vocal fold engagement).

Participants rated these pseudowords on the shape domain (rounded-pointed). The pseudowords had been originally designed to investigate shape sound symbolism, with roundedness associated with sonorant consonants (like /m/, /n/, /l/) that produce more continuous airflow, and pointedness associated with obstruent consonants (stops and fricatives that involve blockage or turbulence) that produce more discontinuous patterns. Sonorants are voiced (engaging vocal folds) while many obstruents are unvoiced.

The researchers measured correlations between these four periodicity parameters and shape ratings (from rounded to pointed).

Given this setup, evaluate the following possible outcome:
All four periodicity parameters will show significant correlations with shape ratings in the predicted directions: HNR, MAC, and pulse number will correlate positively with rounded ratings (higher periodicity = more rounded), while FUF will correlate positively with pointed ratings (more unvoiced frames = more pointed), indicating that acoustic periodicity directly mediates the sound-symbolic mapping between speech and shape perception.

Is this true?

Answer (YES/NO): YES